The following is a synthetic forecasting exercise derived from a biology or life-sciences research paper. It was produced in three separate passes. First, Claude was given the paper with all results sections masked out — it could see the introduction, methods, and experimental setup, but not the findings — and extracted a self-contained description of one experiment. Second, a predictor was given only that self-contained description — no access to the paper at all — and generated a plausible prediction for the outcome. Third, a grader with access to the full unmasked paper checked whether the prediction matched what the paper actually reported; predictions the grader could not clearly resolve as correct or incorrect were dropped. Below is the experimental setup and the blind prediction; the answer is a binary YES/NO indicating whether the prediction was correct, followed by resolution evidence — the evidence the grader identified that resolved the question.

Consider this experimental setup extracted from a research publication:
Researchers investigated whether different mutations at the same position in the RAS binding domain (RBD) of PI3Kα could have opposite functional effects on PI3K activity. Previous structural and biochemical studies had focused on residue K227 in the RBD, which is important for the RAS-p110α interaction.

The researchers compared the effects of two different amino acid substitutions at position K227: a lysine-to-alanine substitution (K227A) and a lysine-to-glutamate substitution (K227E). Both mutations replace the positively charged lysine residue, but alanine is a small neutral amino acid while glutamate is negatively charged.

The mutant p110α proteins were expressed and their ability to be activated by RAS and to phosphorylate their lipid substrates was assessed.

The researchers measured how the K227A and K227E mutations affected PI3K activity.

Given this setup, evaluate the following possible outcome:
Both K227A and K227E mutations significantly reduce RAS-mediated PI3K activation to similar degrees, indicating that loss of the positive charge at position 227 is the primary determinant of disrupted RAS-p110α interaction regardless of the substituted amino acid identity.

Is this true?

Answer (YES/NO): NO